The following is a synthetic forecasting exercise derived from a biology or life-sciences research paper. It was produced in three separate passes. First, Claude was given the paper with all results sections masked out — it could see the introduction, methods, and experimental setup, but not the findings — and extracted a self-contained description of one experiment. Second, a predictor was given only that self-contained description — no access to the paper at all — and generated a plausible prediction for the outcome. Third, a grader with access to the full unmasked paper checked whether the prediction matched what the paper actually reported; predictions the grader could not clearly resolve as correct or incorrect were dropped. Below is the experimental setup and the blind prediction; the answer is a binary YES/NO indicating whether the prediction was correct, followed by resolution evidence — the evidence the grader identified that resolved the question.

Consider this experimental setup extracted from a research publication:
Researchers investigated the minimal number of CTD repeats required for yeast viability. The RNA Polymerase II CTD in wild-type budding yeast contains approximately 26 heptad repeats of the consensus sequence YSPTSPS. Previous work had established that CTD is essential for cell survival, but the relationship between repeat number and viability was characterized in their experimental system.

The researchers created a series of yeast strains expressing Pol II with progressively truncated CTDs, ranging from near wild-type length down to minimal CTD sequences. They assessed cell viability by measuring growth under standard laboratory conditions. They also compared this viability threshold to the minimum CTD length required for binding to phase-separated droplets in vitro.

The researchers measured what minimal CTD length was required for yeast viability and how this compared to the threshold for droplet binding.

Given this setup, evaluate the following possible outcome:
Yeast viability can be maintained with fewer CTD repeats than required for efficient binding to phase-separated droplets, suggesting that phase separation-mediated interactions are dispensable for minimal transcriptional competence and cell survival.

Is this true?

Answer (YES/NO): NO